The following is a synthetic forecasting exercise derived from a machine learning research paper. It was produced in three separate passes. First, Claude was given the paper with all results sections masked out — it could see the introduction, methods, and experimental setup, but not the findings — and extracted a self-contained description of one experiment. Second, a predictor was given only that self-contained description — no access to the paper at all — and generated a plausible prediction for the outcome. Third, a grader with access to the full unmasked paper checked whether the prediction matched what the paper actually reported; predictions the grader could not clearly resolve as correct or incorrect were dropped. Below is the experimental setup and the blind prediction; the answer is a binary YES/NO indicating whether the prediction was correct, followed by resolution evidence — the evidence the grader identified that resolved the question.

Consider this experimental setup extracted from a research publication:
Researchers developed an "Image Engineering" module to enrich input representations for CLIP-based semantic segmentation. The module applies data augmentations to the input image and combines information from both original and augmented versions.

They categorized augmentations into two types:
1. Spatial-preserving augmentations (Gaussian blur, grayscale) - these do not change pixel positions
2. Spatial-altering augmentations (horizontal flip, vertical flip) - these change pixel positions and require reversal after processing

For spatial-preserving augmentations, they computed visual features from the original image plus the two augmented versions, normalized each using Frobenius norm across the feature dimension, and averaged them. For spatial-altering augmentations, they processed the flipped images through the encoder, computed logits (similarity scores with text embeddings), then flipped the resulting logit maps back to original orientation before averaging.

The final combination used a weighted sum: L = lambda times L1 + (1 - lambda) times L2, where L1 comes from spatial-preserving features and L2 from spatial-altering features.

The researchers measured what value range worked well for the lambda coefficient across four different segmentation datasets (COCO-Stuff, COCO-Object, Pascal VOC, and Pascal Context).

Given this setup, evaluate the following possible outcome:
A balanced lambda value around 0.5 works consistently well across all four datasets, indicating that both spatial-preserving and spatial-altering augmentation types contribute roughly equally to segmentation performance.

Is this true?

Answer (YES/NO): NO